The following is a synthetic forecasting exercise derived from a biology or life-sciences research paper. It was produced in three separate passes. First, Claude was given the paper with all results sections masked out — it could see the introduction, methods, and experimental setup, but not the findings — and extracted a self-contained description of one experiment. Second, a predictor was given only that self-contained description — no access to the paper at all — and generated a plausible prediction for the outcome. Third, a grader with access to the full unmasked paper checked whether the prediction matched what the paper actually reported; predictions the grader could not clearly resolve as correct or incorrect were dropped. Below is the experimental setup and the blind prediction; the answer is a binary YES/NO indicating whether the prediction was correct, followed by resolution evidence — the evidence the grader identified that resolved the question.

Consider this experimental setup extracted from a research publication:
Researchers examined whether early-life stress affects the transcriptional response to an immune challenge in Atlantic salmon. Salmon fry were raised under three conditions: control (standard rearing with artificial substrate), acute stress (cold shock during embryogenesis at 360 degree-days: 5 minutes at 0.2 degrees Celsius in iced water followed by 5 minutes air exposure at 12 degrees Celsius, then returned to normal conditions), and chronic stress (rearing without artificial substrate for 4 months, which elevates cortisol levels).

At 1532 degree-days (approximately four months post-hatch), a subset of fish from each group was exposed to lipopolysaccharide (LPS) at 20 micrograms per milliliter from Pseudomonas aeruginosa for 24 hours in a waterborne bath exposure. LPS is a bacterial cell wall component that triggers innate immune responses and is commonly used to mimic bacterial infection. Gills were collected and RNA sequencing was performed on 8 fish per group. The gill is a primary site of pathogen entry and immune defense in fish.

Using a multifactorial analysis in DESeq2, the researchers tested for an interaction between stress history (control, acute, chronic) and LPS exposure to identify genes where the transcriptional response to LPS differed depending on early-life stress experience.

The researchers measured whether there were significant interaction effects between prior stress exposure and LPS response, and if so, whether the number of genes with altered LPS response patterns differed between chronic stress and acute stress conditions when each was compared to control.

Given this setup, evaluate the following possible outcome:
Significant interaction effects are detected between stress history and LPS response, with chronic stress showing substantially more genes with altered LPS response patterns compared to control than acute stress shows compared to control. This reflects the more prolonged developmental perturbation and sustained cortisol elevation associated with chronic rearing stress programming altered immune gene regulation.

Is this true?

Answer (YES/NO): YES